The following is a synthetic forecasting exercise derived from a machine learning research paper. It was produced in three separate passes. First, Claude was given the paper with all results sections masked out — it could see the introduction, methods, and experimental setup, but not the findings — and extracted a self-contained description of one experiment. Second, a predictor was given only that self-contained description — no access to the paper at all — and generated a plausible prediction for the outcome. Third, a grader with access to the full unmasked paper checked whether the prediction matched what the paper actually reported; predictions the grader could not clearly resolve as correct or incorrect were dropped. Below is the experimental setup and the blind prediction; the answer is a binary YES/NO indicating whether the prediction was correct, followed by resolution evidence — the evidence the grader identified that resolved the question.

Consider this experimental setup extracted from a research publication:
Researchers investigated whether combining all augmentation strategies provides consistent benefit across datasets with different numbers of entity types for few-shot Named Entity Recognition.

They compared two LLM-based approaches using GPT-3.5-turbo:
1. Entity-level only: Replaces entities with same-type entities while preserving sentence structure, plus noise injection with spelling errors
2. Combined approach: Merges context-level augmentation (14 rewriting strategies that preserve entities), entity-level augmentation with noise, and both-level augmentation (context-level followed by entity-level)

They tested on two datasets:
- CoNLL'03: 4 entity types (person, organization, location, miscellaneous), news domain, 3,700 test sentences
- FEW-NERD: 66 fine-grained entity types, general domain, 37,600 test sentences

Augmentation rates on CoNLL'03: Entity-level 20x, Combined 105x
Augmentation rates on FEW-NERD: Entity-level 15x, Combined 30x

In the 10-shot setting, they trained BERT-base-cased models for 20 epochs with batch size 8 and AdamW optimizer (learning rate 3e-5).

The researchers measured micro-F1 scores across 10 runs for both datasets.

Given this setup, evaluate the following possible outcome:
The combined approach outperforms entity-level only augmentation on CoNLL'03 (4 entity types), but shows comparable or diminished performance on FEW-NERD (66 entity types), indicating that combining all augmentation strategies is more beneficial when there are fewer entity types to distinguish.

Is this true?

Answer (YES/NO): YES